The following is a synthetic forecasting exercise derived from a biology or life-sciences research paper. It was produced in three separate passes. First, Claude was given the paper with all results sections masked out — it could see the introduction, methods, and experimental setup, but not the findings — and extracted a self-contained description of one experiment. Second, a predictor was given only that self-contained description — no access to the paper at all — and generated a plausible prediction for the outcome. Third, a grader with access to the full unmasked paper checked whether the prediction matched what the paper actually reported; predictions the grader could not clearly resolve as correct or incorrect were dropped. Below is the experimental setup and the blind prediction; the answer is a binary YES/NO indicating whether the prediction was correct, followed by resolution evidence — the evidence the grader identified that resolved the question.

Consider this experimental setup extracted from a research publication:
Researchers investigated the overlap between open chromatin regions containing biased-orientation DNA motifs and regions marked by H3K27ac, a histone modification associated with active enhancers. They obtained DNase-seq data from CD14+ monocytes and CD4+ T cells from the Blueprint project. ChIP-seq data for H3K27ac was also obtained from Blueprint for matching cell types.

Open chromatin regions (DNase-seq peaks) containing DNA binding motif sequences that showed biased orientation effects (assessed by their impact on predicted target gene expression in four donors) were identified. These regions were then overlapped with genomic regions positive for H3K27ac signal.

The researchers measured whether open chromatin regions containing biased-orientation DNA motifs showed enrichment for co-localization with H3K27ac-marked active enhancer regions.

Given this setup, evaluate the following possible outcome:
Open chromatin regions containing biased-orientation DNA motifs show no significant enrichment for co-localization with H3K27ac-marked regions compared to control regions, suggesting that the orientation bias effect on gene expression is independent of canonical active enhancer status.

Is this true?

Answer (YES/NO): NO